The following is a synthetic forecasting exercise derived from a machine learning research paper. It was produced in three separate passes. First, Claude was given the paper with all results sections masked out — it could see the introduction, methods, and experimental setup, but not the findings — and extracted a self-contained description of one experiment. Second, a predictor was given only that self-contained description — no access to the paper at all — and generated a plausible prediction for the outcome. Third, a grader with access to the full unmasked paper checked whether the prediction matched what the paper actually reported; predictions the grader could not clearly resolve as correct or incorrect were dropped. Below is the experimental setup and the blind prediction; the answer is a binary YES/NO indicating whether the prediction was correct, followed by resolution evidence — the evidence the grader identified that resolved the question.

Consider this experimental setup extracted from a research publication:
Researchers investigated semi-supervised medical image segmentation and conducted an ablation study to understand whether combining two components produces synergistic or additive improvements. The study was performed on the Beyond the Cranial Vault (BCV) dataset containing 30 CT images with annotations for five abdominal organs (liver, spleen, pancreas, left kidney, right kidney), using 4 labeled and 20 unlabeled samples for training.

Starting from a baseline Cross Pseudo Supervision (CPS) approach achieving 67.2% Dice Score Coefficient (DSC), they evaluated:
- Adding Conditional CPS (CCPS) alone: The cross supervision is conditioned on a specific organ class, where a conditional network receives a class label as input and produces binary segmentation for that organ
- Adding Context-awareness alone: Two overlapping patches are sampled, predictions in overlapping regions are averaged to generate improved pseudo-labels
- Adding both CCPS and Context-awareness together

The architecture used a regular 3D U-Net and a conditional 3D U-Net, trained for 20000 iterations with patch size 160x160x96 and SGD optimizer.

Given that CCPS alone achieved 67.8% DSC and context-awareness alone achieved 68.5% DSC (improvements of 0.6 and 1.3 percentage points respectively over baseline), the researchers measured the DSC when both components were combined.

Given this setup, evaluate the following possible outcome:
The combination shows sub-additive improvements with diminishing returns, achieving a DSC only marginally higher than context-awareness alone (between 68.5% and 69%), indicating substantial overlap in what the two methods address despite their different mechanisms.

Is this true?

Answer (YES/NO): NO